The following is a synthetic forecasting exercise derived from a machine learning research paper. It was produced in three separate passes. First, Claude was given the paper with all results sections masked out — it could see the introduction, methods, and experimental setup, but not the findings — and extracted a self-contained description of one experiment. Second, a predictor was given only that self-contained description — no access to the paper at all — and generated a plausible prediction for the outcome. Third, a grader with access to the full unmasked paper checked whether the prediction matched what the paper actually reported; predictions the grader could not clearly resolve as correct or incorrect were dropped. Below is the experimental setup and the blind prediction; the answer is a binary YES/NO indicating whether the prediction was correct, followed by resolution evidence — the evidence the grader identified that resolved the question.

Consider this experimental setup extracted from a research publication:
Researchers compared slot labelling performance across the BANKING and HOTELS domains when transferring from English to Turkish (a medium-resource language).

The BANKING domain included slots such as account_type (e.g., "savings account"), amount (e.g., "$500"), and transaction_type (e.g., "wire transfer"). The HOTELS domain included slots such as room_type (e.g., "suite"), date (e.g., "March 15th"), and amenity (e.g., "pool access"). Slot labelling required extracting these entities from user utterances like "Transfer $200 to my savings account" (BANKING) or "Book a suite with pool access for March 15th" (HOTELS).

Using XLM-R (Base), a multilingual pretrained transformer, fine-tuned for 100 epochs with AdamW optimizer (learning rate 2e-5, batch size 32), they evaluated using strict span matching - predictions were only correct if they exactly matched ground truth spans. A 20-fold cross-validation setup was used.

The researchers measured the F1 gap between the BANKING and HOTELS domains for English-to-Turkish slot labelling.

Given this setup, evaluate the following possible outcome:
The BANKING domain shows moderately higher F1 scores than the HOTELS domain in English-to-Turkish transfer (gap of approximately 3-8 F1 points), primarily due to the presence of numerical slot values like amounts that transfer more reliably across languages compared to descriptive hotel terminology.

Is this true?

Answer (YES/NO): YES